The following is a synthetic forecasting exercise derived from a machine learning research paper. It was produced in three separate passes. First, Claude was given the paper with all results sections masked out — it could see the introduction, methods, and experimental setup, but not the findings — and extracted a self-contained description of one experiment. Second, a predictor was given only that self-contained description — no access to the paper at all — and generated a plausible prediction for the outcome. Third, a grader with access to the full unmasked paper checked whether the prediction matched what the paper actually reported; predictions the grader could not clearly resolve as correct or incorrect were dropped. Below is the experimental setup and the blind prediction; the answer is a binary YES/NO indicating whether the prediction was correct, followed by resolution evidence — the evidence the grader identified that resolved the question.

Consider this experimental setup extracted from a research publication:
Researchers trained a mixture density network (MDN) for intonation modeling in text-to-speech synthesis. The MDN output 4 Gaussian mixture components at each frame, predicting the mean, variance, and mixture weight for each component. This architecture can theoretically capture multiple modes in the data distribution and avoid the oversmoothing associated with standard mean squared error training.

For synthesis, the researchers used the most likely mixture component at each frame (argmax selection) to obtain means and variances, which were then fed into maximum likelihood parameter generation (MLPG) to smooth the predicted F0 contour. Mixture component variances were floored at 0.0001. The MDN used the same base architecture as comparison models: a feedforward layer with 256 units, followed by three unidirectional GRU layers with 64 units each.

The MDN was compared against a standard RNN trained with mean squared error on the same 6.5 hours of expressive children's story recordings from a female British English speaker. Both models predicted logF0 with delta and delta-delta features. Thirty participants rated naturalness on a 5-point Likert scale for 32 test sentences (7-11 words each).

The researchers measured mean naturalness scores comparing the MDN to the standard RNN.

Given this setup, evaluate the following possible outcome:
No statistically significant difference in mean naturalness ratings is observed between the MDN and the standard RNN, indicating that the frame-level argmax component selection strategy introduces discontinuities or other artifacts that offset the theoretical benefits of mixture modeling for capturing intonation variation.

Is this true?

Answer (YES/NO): YES